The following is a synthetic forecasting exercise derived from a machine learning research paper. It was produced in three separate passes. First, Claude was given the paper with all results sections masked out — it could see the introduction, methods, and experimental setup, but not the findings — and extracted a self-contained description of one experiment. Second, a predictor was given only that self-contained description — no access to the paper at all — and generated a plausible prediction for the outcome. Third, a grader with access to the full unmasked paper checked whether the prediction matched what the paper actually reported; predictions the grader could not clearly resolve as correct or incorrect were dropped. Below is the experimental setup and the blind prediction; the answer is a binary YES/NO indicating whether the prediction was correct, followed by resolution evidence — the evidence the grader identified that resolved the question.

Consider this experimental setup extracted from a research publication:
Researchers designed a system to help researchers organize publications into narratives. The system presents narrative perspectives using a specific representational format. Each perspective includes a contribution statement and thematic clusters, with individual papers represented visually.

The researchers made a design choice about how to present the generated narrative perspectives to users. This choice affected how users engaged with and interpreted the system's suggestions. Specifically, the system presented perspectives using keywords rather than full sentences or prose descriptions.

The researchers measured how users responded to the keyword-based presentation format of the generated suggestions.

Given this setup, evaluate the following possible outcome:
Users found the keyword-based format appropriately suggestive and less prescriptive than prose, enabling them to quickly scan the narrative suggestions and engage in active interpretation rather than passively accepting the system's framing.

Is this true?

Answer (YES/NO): YES